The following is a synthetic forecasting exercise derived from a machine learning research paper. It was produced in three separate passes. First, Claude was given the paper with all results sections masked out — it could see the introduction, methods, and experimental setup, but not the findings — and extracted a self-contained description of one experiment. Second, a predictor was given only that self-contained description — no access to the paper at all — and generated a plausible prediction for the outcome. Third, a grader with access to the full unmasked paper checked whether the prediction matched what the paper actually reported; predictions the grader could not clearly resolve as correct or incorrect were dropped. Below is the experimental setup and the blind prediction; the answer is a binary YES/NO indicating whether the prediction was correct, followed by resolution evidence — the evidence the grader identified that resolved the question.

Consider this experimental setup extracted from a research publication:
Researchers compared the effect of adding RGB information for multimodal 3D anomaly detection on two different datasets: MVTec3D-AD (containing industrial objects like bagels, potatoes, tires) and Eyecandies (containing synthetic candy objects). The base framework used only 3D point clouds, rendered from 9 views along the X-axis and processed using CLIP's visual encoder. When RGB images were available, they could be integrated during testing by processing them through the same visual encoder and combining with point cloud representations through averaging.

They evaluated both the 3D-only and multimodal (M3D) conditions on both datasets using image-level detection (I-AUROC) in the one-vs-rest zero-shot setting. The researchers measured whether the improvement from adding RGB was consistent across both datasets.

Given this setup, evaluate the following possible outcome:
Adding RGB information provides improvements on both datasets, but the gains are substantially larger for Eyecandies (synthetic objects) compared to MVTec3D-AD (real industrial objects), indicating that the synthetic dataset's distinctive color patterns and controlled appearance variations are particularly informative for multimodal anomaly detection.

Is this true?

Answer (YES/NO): YES